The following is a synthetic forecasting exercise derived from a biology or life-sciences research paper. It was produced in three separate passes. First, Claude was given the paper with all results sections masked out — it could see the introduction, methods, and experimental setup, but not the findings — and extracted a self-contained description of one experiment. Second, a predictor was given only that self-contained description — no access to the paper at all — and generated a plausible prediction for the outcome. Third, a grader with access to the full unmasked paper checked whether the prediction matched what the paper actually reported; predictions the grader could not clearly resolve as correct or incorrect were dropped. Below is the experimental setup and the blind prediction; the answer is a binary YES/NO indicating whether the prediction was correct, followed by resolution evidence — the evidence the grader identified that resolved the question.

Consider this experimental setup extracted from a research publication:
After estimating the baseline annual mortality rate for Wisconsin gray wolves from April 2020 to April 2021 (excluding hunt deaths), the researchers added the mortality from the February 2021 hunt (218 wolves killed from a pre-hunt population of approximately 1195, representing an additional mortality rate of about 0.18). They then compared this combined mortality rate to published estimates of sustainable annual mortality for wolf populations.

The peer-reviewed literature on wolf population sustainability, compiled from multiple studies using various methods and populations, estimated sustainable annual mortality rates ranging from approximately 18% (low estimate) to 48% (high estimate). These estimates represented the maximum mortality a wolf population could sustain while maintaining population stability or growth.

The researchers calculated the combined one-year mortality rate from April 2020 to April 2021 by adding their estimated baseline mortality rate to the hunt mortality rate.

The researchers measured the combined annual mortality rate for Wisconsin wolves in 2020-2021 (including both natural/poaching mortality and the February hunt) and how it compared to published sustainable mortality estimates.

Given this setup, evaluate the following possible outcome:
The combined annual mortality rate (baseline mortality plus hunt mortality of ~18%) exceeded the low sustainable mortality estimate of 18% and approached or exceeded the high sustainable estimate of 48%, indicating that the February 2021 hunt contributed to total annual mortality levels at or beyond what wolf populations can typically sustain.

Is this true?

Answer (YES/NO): YES